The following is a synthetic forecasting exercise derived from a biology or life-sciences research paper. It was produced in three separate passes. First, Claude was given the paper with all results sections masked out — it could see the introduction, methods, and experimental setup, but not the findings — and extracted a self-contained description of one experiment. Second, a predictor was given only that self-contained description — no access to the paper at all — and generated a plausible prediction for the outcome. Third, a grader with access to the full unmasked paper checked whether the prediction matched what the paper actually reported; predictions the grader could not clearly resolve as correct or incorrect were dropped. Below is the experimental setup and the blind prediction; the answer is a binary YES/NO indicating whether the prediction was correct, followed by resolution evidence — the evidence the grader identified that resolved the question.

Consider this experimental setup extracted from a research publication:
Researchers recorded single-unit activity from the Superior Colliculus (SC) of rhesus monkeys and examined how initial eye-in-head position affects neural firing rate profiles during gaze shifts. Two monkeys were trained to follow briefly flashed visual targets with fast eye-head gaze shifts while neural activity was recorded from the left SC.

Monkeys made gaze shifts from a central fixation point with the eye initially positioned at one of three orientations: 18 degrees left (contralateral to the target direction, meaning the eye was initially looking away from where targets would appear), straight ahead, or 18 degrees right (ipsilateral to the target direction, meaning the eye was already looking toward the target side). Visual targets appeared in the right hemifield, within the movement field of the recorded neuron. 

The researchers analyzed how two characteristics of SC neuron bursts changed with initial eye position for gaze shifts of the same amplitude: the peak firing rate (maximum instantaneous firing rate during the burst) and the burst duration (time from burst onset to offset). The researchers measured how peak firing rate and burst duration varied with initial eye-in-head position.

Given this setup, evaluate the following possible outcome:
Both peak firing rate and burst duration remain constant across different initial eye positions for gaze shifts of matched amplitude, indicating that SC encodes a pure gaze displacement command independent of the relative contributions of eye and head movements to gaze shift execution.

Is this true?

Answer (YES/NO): NO